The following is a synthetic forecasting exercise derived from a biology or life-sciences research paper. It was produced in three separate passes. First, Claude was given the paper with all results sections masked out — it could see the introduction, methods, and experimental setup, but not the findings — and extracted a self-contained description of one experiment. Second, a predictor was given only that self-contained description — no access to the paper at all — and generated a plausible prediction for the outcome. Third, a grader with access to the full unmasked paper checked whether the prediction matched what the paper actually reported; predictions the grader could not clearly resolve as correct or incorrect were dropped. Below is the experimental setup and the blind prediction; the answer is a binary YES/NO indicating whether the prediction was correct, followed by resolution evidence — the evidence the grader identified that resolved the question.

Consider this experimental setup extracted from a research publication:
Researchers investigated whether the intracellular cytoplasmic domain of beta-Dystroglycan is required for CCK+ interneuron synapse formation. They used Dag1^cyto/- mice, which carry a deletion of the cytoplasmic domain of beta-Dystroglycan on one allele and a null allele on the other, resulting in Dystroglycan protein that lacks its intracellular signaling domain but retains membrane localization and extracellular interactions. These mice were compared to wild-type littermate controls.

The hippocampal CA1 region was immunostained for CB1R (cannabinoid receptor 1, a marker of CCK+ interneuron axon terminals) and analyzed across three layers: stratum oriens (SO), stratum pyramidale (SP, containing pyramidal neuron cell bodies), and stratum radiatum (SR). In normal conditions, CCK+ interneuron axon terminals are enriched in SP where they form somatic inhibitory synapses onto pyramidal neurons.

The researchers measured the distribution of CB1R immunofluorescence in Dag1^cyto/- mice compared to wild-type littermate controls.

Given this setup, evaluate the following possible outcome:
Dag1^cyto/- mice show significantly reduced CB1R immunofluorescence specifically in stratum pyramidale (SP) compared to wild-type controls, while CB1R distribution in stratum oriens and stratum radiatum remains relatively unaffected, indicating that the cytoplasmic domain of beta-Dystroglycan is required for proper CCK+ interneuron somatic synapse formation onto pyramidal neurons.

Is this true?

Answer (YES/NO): NO